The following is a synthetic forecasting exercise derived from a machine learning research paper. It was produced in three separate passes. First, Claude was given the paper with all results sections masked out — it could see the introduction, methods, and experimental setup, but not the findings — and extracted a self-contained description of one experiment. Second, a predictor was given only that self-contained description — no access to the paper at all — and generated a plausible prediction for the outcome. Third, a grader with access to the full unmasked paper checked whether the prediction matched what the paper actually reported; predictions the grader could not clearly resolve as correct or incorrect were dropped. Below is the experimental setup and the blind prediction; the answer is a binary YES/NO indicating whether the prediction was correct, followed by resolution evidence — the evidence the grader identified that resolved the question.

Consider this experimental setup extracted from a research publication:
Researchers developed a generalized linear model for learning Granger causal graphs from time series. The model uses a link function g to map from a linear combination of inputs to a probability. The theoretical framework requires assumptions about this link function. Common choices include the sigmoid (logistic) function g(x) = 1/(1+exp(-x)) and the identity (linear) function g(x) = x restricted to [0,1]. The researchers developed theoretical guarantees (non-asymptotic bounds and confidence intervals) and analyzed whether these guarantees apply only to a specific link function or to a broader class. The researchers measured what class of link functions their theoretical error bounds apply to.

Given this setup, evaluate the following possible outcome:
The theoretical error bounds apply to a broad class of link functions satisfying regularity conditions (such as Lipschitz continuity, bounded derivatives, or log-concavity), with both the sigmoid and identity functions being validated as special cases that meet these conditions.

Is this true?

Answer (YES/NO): YES